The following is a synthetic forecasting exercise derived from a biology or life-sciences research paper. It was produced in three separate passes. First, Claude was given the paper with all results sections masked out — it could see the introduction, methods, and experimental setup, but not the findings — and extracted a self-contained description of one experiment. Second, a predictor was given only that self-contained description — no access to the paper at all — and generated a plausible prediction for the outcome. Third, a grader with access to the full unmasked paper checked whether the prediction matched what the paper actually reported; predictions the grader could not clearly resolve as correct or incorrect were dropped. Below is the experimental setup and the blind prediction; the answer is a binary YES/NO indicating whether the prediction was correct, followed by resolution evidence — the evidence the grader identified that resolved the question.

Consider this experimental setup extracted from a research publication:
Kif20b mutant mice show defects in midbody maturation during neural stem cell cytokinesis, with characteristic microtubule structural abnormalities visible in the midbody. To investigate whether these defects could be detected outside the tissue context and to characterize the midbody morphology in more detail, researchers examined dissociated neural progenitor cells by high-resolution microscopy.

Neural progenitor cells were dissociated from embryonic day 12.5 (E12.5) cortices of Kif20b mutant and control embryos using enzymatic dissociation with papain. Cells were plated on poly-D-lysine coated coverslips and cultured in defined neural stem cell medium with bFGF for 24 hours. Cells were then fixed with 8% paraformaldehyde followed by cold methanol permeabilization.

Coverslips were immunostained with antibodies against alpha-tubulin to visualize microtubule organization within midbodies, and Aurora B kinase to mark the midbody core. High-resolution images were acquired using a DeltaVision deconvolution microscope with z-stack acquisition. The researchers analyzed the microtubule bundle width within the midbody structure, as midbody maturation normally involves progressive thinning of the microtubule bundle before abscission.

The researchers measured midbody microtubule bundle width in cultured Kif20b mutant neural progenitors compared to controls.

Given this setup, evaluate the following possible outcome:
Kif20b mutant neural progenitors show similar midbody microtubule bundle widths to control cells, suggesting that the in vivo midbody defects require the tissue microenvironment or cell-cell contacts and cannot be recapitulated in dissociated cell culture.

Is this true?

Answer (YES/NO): NO